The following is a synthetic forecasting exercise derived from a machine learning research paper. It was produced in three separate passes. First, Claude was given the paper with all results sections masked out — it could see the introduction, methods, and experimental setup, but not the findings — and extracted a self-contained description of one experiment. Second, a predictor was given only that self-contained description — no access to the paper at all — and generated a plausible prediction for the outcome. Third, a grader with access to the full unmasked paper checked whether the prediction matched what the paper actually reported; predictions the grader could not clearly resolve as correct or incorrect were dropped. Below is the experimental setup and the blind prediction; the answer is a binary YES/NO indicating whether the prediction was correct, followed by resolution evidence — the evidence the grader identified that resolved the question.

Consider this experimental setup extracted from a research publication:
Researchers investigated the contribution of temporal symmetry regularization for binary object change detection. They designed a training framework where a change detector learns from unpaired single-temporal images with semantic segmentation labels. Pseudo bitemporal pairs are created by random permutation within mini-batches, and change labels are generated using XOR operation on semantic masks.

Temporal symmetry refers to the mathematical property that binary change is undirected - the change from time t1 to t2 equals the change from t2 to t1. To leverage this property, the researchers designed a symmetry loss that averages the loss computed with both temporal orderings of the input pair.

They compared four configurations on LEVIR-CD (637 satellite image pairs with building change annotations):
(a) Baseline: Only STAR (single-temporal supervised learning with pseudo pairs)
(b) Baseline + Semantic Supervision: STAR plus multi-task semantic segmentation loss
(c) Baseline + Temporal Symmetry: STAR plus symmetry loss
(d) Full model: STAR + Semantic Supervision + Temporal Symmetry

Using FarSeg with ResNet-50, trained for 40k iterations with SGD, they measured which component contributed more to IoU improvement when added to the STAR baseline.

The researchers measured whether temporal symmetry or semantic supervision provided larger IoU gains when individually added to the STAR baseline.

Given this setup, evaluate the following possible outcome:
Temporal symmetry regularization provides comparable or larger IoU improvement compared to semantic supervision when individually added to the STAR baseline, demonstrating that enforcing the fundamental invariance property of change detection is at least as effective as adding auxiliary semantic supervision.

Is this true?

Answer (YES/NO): YES